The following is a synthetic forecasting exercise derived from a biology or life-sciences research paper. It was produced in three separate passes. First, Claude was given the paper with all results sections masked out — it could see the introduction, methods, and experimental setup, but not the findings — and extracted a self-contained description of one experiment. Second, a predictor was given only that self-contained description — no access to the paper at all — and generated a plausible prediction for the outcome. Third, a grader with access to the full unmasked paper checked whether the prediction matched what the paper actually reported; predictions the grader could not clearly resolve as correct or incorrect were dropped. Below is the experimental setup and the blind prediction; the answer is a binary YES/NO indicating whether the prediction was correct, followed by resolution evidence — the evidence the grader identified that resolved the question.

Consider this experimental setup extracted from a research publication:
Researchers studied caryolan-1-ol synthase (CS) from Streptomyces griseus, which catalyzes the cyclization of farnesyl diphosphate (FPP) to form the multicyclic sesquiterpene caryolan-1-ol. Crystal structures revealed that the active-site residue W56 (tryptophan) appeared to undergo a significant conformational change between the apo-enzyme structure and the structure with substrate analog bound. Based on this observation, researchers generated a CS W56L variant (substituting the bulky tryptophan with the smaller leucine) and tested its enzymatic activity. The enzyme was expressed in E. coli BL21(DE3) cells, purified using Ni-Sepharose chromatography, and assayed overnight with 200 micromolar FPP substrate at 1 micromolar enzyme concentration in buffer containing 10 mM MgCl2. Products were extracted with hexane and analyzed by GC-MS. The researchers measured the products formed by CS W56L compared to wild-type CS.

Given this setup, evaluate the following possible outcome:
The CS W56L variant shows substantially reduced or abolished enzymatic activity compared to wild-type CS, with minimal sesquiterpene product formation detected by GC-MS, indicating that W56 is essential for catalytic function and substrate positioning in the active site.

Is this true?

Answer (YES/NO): NO